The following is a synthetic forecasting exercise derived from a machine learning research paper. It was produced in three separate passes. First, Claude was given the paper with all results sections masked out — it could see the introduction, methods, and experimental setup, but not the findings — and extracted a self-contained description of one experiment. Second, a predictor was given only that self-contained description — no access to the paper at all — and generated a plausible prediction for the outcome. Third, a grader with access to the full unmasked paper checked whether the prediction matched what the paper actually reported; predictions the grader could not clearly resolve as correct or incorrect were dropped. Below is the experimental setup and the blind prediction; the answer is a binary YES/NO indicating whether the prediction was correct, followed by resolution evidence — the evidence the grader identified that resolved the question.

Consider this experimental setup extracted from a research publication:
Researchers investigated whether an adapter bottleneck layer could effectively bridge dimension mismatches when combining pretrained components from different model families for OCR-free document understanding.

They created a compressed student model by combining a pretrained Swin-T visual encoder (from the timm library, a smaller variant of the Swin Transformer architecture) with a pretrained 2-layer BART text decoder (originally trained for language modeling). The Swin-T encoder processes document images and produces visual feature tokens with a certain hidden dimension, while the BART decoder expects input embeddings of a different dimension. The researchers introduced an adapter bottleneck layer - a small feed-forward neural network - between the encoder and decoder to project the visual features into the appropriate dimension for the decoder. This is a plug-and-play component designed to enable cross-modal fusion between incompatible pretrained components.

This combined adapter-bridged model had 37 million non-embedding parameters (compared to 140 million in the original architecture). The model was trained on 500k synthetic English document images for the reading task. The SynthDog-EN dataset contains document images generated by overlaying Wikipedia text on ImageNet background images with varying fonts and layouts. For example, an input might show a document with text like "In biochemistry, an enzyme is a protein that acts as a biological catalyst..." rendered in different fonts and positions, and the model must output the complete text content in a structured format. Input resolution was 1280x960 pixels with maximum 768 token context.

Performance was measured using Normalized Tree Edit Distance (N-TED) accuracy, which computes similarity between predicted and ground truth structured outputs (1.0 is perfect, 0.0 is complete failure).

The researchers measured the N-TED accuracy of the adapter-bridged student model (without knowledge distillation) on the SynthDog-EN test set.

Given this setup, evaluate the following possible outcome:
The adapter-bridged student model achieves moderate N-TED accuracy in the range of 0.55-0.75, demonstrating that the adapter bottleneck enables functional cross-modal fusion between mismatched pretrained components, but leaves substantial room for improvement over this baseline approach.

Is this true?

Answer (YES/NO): YES